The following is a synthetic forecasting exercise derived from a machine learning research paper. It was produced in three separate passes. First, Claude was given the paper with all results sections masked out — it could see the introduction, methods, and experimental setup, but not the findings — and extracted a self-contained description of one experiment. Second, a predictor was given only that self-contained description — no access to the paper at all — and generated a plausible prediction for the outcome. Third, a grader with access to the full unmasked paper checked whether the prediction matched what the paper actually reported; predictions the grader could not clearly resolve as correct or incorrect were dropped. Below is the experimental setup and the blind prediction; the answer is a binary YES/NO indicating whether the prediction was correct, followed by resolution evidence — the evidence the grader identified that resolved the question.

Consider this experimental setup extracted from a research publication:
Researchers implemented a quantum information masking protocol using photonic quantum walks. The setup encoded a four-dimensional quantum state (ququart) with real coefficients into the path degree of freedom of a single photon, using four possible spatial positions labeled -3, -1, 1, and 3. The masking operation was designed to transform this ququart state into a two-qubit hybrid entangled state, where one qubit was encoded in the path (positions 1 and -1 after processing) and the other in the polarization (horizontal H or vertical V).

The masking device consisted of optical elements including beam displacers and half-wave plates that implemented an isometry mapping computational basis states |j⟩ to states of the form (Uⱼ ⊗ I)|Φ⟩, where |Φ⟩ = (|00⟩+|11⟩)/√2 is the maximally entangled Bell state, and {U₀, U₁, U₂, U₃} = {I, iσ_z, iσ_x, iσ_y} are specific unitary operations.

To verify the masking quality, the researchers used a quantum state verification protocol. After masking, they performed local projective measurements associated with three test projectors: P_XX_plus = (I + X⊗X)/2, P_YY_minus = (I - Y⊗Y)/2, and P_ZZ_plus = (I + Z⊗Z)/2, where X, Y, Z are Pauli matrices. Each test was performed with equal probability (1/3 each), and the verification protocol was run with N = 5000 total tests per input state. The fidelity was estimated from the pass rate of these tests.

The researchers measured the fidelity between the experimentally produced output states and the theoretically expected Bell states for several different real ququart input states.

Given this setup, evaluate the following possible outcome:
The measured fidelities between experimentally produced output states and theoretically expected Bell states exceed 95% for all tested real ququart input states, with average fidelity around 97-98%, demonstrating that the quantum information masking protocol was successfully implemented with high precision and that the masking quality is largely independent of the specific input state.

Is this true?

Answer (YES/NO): NO